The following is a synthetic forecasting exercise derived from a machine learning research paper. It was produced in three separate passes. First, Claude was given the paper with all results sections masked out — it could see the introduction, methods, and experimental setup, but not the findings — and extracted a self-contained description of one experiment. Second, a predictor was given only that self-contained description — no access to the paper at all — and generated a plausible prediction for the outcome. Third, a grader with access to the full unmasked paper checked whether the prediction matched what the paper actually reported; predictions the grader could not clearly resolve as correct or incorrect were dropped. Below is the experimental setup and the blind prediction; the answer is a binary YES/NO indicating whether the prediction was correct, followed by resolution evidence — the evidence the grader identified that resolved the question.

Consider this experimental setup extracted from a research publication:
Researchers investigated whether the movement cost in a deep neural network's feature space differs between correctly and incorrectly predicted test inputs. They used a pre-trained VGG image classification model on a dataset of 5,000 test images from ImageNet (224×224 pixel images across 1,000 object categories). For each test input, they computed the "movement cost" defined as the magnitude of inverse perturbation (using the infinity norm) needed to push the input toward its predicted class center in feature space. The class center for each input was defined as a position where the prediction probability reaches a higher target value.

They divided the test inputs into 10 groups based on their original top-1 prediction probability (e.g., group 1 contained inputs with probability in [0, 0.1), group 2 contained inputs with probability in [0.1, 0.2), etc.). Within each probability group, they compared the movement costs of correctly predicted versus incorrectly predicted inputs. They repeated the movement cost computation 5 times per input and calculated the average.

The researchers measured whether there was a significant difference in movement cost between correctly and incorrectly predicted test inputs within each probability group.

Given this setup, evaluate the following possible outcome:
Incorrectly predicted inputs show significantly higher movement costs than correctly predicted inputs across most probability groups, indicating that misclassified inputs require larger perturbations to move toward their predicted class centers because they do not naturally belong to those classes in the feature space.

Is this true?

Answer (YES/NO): NO